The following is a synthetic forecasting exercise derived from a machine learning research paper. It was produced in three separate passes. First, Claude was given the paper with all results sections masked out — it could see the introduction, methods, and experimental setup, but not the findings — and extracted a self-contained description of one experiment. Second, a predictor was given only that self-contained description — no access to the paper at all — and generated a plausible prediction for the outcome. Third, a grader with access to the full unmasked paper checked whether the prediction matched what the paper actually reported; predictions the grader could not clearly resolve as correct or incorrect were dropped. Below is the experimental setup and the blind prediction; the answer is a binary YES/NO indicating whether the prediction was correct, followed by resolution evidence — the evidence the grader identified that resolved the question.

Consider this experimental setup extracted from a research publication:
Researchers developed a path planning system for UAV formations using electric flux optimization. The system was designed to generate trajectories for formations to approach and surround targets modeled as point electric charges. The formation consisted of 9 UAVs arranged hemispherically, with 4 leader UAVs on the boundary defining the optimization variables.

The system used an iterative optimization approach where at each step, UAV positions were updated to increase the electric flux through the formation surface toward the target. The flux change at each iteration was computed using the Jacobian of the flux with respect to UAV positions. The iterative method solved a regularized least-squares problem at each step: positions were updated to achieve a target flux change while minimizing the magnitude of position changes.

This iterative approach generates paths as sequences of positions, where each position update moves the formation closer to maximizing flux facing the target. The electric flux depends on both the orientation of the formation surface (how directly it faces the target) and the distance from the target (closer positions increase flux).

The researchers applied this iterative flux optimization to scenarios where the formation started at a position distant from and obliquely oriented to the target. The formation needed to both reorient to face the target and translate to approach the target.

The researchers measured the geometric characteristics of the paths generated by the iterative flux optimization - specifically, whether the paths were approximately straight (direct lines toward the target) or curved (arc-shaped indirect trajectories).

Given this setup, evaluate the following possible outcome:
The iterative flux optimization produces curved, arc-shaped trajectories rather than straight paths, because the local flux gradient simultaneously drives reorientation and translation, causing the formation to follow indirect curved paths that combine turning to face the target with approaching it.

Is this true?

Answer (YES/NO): NO